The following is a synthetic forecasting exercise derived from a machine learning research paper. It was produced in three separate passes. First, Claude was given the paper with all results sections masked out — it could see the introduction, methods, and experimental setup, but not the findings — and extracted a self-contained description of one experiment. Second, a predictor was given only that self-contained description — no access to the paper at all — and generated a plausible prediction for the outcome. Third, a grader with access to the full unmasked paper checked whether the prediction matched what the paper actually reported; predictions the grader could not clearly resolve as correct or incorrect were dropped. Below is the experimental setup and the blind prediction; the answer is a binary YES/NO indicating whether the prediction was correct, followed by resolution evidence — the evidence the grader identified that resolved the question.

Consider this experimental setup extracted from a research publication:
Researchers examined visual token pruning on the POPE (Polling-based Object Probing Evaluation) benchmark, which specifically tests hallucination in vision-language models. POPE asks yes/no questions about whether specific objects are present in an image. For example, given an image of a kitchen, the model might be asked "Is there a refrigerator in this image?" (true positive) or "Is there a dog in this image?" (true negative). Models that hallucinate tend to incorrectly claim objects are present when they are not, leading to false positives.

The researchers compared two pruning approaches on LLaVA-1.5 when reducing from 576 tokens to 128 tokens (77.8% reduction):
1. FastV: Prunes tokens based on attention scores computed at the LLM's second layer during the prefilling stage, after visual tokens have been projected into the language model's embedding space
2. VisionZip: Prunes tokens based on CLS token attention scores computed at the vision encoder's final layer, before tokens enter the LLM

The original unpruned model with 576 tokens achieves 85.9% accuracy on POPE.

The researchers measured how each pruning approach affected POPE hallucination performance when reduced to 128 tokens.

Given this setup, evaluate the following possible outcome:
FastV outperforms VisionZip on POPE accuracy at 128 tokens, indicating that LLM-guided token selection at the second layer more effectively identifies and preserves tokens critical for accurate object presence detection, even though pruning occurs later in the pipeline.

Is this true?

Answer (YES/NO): NO